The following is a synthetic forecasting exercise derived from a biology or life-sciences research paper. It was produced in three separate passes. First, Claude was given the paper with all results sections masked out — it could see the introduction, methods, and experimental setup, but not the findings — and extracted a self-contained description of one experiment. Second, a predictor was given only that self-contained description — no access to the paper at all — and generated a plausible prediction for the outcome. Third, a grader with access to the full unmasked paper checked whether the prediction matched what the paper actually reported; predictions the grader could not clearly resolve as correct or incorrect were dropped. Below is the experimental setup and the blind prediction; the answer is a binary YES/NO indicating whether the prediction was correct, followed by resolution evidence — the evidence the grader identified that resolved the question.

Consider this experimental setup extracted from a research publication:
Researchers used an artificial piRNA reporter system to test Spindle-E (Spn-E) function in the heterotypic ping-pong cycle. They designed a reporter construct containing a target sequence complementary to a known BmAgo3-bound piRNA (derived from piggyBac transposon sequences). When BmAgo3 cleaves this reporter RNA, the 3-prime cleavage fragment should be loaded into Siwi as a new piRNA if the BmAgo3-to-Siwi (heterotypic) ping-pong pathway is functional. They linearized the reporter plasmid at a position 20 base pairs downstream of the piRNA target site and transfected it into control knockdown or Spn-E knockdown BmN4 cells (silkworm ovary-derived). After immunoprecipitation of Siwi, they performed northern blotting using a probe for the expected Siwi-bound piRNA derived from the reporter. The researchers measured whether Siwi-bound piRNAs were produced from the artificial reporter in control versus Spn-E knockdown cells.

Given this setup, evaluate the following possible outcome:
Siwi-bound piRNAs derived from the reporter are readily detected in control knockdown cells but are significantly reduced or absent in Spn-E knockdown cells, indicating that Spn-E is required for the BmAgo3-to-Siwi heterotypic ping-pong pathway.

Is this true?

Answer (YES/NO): YES